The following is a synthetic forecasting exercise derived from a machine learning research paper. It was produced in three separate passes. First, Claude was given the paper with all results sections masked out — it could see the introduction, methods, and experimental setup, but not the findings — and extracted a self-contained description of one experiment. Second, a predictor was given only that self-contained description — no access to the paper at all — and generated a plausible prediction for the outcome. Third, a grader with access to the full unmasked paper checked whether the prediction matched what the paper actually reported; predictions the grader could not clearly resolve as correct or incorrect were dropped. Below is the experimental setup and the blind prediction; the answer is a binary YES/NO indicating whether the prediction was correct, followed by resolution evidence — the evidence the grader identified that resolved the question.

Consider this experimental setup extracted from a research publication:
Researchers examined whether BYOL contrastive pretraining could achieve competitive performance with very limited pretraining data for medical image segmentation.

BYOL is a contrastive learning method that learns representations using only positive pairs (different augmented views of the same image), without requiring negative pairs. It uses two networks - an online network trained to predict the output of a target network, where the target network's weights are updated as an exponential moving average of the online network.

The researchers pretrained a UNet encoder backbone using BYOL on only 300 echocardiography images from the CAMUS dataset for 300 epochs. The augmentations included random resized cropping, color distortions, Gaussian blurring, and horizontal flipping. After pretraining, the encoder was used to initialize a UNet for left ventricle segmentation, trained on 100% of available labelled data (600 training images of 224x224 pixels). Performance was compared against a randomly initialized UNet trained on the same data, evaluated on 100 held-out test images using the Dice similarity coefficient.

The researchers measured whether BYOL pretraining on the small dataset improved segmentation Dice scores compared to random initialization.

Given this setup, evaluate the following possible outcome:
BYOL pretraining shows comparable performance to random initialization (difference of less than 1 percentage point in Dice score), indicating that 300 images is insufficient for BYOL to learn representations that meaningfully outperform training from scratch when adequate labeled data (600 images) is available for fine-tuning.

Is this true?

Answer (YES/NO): NO